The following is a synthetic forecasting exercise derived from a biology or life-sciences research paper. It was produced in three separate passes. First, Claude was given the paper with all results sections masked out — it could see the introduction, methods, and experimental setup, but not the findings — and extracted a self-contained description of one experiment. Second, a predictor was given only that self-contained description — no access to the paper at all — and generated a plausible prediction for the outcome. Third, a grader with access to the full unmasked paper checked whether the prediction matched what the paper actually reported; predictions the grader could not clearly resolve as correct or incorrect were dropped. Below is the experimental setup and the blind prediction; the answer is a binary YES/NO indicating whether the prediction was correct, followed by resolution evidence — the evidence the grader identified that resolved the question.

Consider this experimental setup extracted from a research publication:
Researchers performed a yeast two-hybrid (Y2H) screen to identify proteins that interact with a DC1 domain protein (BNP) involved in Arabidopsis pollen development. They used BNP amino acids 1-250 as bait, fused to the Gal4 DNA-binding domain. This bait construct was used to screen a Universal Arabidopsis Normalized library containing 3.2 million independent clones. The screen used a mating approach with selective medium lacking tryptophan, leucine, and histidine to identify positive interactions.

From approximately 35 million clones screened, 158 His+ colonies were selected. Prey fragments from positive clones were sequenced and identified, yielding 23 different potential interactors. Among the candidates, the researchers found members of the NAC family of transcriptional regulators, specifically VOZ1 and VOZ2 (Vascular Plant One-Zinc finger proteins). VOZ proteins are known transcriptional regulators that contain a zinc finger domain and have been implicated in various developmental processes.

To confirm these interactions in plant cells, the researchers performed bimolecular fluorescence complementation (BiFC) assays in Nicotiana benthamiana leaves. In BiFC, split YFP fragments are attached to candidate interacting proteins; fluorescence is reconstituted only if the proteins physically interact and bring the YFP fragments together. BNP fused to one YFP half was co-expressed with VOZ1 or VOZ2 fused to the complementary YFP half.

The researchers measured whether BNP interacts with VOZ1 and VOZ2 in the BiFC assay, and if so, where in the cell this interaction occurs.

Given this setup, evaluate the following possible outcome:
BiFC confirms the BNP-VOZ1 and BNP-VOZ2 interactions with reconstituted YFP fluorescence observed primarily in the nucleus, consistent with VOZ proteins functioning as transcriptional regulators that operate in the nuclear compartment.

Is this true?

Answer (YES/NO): NO